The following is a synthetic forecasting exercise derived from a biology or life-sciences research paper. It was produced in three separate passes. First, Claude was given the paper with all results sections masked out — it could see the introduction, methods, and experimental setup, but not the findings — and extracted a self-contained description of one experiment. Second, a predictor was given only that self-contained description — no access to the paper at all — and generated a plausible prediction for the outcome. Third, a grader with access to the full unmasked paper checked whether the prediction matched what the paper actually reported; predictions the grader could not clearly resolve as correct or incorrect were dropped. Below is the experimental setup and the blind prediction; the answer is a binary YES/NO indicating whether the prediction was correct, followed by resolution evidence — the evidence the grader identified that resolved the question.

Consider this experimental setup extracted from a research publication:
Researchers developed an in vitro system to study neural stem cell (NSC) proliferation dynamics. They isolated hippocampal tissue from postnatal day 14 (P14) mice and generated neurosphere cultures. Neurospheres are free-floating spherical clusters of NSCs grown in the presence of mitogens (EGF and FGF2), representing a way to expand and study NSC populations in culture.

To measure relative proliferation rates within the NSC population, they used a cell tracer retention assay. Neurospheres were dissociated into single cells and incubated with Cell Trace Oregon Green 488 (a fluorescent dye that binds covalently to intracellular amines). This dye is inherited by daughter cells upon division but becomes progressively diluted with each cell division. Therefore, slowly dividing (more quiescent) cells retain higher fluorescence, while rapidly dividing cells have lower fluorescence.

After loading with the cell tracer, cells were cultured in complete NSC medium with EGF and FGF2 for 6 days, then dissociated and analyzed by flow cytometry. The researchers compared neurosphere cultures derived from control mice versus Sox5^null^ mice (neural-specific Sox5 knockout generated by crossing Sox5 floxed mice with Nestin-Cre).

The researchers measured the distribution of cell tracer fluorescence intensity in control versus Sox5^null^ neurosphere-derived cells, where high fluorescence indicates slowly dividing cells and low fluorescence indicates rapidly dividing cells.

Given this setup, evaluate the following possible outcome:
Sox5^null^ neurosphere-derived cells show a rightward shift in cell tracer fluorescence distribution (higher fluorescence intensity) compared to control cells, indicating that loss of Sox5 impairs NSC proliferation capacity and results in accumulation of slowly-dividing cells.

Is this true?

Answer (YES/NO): NO